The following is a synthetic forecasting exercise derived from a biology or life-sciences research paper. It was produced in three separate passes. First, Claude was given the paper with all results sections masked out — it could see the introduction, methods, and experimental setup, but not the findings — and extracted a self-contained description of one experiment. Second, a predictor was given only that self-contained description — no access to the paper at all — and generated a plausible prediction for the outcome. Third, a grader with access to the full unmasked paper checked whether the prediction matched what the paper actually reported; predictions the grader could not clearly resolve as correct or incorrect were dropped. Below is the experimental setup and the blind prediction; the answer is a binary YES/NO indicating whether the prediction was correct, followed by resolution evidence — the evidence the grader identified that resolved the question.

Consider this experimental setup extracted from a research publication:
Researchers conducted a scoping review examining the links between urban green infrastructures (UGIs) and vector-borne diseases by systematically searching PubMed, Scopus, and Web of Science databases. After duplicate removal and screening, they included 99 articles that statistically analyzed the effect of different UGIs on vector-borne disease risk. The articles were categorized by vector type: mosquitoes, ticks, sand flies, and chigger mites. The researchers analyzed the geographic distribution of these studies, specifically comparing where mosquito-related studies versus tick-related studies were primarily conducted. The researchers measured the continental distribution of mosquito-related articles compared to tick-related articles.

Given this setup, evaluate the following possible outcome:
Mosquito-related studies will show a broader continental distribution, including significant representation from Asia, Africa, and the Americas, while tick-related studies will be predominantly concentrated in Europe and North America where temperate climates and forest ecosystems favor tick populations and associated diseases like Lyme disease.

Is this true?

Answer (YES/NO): NO